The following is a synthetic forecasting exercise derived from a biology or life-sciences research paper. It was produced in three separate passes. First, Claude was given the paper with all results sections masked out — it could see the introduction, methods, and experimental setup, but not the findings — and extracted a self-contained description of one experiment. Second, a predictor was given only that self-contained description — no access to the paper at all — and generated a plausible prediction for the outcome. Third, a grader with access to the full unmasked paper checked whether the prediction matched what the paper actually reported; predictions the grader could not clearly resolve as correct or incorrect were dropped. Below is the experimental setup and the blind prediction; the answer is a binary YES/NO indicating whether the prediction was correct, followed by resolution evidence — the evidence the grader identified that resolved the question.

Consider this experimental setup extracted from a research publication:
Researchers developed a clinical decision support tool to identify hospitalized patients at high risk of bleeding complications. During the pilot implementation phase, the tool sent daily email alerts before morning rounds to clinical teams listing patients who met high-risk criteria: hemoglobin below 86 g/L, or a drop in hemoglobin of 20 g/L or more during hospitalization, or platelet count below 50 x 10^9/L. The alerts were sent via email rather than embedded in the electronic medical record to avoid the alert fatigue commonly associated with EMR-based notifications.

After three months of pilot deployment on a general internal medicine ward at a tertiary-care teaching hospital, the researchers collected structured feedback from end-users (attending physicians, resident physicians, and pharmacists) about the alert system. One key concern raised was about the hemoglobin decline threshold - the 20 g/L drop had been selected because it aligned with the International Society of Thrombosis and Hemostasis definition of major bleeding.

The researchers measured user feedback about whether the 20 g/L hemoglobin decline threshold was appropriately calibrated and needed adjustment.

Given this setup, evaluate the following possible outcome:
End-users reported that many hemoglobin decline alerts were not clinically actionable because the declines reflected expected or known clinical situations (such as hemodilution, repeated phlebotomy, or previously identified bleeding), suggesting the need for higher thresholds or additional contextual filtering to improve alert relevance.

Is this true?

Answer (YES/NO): NO